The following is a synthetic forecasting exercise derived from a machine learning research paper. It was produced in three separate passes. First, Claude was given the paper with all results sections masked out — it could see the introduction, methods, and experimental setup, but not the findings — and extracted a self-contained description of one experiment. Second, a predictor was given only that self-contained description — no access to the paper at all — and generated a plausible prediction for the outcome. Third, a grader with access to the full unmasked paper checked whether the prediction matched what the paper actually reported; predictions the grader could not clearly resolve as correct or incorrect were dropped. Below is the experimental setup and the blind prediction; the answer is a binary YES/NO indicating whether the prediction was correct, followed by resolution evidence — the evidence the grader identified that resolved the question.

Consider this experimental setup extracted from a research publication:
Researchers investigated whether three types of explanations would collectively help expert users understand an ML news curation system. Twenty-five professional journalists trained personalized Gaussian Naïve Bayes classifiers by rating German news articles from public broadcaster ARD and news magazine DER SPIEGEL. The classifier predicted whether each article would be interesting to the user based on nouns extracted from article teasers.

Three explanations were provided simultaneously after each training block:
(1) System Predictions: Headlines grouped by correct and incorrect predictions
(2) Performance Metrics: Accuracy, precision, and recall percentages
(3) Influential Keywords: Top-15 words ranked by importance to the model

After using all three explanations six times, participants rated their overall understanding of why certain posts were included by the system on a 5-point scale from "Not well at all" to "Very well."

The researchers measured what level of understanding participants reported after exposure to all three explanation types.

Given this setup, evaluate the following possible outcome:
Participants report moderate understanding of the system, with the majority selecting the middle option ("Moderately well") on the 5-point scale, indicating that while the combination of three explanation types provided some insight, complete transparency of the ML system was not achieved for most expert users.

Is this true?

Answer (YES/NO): NO